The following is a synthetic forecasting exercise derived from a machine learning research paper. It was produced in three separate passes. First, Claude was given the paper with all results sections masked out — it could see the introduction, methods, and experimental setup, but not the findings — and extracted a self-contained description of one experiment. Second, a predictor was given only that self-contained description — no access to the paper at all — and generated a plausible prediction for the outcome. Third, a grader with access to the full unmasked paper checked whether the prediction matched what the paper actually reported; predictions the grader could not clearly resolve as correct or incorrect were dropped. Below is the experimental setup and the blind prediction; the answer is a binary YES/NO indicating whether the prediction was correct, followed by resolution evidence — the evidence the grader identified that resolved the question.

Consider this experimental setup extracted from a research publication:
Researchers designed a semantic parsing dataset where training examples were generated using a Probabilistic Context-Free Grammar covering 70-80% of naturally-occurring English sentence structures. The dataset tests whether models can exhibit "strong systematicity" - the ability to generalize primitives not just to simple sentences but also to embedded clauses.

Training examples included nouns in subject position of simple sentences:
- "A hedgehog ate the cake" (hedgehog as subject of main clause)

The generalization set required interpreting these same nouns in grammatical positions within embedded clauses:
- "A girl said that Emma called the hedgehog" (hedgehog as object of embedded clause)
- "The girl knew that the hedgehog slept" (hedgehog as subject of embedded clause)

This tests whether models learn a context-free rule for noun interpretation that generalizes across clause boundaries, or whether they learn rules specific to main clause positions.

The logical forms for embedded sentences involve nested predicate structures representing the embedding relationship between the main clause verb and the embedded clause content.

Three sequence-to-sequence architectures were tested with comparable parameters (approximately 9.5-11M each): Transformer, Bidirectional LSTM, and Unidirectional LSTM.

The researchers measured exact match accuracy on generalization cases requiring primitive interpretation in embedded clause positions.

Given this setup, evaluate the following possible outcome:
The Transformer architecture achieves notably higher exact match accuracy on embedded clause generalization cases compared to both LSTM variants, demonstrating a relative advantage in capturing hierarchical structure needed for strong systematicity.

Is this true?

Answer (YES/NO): NO